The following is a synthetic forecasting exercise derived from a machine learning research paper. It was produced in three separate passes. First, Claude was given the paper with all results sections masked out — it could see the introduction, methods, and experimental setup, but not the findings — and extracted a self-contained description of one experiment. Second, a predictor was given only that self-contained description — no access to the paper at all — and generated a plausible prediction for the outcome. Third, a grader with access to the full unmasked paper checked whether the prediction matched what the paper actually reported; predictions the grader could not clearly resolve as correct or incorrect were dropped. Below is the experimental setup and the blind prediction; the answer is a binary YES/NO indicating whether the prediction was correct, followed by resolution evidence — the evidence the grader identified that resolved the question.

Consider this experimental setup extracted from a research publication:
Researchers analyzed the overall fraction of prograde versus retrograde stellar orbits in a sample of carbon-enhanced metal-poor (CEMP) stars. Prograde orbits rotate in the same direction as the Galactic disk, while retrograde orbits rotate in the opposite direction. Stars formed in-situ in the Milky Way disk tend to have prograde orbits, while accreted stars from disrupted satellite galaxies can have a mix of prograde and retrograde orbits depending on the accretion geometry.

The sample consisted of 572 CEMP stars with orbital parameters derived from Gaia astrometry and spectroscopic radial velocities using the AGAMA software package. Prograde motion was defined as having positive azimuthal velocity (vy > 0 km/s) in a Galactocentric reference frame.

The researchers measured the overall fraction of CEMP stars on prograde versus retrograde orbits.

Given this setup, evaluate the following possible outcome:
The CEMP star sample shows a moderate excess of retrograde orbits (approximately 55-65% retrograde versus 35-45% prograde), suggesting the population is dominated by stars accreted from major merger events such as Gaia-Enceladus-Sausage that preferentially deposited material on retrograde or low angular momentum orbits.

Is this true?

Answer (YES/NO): NO